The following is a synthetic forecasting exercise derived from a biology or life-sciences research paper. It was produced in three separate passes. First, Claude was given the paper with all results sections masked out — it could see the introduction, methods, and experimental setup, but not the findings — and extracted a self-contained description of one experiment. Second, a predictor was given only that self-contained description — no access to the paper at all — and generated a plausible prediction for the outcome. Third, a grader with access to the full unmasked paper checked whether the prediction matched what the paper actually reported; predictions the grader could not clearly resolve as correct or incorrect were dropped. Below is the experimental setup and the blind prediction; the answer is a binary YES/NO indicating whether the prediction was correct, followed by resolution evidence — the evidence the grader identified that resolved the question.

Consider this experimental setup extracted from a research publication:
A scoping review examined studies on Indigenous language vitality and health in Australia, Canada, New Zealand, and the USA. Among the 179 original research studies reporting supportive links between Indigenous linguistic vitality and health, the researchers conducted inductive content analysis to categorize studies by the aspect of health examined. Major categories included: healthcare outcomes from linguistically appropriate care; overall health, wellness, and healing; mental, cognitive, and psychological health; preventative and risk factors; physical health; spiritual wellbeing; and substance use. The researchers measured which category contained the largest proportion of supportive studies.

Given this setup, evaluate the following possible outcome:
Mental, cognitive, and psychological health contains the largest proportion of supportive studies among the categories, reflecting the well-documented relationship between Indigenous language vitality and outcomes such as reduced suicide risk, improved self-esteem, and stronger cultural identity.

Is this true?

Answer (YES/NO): NO